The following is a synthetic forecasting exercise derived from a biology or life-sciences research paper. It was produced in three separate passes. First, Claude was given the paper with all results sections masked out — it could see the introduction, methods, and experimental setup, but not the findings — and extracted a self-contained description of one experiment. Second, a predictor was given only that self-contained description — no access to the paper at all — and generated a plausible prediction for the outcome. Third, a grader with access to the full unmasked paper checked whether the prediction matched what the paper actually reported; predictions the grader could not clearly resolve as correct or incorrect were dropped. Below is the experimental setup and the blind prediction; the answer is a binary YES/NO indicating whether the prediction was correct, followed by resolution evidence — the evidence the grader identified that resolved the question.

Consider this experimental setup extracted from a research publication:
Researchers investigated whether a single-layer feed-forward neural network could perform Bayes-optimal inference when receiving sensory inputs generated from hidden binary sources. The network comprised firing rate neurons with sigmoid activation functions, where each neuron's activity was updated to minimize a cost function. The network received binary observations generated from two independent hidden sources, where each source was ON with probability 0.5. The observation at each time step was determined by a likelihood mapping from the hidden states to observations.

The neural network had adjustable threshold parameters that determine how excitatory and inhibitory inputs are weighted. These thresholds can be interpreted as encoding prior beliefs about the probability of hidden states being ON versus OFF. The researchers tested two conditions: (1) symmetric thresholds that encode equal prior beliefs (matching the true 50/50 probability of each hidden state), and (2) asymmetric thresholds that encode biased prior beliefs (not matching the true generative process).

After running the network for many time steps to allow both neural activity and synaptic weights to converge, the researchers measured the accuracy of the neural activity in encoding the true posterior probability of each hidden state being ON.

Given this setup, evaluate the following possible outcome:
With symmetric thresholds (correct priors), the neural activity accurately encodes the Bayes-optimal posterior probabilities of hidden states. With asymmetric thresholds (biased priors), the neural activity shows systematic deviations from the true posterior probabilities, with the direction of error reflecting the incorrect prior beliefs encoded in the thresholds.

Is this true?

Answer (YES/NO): NO